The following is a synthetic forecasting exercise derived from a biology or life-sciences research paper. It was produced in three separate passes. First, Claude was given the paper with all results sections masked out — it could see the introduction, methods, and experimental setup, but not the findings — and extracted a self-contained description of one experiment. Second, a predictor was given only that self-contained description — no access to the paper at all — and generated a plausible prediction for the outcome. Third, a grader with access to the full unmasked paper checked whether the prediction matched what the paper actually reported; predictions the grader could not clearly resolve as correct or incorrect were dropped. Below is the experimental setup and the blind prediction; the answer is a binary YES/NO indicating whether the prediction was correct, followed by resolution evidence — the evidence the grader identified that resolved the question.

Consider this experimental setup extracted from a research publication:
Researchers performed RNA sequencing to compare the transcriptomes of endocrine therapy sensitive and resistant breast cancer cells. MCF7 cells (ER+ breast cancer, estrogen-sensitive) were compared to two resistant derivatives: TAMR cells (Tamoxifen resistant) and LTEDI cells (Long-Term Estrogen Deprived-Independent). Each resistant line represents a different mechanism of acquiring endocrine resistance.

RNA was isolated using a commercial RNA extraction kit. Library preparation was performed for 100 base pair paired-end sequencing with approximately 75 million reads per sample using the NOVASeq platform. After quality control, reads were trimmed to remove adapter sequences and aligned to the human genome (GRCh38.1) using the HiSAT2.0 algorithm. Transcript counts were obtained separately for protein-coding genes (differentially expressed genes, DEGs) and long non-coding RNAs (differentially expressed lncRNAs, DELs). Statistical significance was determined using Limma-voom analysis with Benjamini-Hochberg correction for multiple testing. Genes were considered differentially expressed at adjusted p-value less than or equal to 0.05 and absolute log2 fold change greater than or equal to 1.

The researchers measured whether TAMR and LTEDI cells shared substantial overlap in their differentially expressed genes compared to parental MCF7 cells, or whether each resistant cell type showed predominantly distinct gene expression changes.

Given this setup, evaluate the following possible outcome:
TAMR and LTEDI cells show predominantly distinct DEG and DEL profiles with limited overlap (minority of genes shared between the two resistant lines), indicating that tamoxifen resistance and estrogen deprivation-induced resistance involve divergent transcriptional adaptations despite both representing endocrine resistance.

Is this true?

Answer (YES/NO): NO